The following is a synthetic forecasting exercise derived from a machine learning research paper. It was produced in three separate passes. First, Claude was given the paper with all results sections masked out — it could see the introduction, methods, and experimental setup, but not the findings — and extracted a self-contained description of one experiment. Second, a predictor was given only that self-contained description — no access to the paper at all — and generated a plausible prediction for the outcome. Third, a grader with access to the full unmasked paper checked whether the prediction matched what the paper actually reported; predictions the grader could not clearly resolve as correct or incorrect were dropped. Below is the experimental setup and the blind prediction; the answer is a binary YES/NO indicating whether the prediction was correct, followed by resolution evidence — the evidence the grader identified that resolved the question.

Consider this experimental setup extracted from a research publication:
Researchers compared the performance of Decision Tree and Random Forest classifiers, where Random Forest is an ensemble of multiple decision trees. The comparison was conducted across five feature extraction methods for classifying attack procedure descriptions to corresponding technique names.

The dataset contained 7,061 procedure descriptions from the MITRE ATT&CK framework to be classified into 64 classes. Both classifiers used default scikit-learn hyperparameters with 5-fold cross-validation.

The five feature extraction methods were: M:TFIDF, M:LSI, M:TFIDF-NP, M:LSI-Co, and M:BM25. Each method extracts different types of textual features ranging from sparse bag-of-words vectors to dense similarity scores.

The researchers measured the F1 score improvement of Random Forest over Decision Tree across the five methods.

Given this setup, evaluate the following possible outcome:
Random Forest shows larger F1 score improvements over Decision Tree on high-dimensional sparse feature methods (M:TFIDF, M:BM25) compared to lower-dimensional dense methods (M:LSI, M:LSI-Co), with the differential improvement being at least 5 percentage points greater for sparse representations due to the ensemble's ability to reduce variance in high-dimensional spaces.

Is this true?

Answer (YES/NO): NO